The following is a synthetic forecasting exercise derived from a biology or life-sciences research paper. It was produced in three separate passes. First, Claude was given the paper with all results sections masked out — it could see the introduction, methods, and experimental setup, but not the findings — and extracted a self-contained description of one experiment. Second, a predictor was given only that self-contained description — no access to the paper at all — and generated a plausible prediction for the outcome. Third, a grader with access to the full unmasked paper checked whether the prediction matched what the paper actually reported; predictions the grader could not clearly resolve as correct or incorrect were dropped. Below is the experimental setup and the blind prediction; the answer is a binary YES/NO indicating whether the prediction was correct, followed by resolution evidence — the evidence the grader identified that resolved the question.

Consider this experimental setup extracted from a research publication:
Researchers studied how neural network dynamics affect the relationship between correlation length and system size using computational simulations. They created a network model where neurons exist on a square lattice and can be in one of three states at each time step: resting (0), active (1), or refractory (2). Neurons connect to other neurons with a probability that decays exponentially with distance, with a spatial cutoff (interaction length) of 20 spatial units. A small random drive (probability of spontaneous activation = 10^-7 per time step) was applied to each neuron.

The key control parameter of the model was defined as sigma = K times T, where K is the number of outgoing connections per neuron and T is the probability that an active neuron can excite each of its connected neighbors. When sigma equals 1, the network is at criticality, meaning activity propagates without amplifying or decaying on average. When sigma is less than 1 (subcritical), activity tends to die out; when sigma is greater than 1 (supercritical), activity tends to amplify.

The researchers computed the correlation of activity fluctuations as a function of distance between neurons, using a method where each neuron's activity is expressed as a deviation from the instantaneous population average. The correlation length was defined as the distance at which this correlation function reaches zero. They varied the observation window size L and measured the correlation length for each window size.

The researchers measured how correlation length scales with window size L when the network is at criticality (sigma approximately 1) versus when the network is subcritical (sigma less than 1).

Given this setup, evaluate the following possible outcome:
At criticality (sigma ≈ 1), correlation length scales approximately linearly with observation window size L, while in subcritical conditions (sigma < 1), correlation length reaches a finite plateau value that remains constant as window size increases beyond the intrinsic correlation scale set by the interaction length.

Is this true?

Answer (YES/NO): YES